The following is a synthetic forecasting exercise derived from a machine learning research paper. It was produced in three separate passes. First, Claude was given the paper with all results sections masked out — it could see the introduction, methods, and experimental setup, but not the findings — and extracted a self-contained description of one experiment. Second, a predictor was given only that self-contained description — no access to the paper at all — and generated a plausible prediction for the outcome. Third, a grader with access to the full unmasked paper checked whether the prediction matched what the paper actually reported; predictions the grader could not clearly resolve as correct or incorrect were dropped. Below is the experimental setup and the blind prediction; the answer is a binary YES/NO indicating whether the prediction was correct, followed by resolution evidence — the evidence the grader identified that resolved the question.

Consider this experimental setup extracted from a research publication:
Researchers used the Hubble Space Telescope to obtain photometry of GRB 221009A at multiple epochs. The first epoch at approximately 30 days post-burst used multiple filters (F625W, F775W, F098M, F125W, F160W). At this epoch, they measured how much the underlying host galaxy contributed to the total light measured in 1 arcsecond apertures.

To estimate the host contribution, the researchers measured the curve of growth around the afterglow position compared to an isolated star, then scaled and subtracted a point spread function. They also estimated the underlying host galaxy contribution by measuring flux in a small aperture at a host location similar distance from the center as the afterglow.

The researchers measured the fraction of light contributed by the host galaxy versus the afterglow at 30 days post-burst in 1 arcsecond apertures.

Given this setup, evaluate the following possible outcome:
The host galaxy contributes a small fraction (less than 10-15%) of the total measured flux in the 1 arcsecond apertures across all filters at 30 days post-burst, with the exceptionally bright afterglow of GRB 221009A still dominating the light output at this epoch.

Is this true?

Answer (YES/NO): NO